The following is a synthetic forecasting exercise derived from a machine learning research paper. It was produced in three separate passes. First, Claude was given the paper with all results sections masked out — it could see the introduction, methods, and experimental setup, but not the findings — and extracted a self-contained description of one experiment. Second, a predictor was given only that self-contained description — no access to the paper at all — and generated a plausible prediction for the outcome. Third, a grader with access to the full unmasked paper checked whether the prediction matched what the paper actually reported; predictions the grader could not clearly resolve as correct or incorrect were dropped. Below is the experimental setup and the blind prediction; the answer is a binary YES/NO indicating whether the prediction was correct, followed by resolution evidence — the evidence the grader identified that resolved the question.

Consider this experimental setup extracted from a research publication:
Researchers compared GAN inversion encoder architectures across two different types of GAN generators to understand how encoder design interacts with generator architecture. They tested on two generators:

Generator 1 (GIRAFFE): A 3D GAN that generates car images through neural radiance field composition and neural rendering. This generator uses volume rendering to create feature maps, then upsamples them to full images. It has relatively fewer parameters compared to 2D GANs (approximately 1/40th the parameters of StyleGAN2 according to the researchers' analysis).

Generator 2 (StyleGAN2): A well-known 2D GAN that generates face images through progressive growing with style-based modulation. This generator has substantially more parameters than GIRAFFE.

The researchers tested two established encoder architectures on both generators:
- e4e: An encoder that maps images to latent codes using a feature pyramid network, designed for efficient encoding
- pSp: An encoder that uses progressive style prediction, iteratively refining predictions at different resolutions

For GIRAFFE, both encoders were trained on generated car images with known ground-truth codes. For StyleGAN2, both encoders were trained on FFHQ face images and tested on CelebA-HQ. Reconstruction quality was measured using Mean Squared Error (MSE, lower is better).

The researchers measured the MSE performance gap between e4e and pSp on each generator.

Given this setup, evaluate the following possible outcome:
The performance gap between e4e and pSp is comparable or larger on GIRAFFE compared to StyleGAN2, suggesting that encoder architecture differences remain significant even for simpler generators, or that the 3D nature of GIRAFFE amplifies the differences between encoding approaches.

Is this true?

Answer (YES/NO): NO